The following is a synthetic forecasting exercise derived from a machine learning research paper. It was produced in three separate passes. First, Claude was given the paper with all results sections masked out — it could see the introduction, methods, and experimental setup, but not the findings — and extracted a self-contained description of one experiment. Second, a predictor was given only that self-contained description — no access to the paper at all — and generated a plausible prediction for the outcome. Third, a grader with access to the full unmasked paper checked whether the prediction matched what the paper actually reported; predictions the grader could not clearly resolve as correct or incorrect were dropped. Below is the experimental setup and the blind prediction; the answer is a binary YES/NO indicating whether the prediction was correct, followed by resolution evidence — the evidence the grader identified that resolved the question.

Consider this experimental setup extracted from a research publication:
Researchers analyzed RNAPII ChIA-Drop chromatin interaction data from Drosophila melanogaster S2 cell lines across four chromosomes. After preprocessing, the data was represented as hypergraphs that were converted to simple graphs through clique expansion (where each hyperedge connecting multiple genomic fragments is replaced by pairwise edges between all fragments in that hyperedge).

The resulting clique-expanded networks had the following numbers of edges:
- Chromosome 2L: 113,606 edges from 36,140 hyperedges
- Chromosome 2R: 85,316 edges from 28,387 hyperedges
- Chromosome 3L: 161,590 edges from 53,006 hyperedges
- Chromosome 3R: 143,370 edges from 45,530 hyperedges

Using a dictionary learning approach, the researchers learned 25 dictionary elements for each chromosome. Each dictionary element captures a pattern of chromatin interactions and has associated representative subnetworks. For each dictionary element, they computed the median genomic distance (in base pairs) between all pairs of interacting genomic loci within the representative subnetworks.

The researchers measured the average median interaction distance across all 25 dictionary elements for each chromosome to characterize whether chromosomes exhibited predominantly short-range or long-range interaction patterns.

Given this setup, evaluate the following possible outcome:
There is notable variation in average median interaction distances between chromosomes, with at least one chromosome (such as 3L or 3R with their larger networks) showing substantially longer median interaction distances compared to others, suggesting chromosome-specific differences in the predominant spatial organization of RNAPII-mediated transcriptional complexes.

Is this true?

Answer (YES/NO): YES